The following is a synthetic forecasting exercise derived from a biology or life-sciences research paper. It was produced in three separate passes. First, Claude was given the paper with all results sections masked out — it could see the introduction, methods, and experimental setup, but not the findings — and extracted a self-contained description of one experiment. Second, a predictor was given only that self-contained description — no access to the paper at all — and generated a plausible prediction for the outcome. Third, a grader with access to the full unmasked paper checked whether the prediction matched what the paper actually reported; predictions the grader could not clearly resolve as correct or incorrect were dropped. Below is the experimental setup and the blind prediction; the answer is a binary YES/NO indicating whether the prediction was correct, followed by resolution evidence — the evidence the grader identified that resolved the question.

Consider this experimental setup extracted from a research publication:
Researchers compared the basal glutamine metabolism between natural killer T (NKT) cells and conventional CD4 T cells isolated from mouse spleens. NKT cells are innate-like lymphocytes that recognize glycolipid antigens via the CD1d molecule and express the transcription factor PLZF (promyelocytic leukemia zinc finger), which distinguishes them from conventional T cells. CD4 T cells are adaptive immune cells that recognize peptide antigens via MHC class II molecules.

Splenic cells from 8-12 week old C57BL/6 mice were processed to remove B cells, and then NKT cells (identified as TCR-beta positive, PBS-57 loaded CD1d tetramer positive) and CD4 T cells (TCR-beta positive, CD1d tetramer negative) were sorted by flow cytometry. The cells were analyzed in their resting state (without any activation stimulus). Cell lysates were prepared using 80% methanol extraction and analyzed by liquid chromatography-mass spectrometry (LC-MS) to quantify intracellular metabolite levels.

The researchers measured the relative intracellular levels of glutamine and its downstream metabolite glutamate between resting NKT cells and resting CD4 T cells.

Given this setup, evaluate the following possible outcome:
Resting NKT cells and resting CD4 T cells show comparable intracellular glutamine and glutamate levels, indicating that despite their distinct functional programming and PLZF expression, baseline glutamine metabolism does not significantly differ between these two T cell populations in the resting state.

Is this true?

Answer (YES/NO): NO